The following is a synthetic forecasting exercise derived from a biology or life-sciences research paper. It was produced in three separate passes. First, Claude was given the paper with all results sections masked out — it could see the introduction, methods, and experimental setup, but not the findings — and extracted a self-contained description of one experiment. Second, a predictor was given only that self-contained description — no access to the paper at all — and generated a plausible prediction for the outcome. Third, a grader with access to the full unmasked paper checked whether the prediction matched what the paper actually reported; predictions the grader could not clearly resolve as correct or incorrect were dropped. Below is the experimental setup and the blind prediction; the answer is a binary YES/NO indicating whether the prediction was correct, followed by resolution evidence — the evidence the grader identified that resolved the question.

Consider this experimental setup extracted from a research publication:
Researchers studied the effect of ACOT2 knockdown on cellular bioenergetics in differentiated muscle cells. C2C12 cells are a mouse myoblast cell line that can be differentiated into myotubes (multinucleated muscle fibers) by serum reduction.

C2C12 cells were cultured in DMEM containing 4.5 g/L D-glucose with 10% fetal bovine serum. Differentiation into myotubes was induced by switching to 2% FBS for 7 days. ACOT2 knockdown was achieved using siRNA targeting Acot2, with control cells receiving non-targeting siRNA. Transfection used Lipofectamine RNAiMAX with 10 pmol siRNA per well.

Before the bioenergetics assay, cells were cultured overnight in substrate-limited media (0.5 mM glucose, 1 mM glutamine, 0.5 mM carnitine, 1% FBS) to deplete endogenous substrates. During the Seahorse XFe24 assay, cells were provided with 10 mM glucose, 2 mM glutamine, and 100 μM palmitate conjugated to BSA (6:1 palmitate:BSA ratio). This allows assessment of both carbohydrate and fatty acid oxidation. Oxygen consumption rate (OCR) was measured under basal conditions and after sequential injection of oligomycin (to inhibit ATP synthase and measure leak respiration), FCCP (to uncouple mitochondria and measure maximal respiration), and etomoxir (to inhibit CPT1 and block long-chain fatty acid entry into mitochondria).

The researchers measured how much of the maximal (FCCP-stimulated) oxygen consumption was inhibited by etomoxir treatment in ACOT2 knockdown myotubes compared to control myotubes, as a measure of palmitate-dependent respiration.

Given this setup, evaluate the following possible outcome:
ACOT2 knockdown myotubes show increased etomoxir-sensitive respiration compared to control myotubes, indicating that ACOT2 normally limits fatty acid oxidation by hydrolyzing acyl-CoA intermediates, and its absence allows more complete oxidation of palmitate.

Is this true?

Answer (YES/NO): NO